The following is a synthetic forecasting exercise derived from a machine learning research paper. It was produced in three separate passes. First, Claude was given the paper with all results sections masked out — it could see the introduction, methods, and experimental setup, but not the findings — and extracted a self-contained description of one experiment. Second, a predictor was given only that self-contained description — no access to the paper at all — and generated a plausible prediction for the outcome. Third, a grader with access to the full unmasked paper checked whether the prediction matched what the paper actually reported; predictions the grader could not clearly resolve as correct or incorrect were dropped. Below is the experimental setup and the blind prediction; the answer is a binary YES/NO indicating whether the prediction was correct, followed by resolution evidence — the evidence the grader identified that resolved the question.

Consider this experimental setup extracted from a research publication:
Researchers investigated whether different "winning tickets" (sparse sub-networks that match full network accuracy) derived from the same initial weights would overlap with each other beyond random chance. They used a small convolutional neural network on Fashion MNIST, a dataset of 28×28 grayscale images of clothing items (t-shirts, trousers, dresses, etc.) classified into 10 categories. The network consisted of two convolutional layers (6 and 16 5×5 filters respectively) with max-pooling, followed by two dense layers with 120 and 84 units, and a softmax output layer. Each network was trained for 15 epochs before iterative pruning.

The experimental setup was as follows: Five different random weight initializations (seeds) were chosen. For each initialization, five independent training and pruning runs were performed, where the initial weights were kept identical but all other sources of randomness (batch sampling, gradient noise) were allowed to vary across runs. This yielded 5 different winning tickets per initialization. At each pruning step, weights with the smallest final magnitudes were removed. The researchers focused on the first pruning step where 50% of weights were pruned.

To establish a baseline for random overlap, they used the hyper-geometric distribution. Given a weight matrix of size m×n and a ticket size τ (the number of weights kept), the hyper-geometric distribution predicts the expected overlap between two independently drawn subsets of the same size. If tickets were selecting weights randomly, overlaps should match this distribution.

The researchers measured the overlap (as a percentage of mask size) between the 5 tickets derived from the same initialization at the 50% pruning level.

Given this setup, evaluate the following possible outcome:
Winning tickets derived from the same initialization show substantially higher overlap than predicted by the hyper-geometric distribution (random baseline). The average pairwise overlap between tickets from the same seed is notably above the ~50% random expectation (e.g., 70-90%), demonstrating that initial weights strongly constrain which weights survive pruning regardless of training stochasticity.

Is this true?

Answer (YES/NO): NO